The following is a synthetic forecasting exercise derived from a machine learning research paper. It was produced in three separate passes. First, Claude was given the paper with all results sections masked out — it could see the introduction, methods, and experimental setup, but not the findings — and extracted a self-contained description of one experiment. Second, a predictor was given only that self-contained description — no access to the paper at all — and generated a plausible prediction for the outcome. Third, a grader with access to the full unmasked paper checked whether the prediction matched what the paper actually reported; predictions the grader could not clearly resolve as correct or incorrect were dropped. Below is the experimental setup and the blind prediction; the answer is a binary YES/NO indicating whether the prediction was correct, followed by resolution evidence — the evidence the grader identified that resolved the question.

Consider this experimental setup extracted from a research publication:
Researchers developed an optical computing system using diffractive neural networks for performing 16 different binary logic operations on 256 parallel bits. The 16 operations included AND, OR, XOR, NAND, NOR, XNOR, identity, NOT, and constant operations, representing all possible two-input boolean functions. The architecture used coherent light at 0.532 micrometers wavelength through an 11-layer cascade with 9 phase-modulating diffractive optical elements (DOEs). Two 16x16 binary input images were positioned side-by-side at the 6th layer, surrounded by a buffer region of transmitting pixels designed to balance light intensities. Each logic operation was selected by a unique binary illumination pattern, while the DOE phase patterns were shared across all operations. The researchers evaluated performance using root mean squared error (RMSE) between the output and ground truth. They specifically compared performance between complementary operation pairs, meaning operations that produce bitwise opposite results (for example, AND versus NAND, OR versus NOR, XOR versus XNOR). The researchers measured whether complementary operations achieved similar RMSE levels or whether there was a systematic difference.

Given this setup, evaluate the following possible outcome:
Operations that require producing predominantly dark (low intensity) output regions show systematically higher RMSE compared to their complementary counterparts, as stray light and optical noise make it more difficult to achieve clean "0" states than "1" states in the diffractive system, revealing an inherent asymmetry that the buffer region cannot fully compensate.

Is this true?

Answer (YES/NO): NO